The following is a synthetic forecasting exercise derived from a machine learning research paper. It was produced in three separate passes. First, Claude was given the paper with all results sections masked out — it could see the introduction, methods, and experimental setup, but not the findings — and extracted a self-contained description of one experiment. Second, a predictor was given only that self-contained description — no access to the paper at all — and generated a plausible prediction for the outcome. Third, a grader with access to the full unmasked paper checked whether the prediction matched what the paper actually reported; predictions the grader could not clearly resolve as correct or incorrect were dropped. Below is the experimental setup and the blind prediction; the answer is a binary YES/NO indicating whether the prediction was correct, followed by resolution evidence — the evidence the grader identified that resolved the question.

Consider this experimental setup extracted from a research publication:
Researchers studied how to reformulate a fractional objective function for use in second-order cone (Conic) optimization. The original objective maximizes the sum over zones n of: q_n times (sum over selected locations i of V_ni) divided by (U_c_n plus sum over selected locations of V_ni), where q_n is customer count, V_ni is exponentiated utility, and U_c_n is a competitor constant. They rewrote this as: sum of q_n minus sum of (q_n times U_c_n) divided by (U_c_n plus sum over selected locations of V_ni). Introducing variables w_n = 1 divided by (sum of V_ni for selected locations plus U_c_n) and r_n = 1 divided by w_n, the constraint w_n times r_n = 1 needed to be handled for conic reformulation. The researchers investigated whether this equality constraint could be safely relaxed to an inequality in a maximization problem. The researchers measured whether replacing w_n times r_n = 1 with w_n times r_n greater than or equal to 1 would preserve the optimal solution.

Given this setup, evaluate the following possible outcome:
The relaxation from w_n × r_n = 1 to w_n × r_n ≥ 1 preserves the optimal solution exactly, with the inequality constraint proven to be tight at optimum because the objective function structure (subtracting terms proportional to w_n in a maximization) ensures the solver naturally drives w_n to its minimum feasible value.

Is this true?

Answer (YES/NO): YES